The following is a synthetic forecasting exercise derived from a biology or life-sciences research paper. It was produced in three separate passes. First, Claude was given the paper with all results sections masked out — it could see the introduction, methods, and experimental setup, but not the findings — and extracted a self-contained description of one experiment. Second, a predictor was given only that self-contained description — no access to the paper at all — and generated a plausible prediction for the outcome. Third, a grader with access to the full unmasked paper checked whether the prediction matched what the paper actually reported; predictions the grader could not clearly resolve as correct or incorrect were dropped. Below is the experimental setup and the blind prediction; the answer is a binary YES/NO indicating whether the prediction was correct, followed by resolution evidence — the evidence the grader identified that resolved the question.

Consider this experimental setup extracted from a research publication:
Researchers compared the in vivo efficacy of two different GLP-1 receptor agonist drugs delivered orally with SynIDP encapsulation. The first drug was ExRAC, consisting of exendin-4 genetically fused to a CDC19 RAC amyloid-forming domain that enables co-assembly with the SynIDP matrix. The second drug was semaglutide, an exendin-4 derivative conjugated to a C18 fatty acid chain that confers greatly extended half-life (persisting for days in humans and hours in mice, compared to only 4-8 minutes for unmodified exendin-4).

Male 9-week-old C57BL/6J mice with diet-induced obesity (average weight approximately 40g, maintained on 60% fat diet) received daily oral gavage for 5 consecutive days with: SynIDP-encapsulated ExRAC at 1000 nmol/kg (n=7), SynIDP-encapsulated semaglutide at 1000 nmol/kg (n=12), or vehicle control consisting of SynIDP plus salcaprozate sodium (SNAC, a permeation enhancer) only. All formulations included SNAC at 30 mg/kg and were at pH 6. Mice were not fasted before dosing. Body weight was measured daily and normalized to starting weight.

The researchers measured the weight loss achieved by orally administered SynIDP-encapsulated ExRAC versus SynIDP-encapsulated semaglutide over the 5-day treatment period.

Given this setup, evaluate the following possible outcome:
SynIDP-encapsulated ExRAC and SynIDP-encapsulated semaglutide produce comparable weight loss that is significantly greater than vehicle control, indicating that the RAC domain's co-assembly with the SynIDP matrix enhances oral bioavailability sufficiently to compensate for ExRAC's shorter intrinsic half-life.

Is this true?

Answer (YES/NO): NO